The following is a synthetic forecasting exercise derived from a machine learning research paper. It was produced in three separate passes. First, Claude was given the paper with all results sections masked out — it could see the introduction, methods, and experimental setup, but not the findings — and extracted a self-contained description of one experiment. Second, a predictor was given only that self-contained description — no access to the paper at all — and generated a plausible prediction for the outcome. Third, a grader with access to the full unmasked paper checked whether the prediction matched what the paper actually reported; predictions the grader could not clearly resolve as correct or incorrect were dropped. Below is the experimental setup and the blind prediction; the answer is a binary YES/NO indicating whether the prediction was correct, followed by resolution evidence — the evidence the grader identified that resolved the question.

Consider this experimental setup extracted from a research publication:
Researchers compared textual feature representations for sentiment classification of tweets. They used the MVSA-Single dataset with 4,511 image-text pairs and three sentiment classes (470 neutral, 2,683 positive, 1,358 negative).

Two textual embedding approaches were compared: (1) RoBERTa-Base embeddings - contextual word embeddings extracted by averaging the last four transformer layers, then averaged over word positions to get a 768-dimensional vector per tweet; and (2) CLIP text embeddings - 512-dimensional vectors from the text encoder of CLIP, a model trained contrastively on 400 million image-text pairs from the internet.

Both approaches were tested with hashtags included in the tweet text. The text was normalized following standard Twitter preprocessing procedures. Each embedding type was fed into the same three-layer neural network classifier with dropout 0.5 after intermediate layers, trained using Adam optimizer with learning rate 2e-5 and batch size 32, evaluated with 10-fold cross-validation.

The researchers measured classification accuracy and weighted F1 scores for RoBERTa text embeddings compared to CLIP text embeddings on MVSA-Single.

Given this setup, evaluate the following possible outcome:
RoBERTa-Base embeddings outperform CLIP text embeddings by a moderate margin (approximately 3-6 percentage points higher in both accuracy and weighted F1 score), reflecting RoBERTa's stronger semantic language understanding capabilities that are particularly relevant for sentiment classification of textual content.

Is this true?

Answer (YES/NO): NO